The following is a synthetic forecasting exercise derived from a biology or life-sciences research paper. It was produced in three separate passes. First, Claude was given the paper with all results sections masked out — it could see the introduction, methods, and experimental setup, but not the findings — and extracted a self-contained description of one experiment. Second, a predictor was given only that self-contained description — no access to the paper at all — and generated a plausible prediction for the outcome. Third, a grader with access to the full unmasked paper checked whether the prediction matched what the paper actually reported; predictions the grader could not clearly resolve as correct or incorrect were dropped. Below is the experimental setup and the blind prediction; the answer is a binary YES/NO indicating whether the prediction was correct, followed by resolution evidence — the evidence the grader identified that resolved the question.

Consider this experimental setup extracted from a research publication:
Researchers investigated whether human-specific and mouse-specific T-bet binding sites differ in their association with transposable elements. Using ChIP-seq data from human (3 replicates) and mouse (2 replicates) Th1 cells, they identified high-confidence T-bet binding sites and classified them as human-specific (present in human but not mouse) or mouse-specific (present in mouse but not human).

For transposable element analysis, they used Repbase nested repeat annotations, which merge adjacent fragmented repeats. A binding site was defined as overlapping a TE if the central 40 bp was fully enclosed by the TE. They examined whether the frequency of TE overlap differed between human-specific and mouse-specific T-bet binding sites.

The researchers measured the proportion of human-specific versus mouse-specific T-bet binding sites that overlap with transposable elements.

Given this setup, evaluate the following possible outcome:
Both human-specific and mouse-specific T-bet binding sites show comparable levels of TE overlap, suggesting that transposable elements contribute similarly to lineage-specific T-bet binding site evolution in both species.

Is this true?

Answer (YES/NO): NO